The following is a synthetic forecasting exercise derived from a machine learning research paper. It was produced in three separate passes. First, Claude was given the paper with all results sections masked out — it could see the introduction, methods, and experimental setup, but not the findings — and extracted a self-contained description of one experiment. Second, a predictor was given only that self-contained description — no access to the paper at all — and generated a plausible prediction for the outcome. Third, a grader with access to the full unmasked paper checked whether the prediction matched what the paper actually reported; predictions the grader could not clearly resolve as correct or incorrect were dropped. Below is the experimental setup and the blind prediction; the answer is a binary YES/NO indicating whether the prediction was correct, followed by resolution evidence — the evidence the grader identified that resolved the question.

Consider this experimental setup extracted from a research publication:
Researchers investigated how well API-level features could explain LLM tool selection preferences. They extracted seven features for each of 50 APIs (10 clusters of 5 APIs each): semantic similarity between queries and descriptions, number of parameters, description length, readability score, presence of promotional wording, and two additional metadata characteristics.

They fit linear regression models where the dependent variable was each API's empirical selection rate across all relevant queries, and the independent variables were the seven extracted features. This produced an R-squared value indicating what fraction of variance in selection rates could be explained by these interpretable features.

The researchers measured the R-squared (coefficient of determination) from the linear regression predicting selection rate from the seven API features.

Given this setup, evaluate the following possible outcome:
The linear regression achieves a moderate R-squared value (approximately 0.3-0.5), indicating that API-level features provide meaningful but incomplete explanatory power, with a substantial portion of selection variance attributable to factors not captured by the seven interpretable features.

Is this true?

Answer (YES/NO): NO